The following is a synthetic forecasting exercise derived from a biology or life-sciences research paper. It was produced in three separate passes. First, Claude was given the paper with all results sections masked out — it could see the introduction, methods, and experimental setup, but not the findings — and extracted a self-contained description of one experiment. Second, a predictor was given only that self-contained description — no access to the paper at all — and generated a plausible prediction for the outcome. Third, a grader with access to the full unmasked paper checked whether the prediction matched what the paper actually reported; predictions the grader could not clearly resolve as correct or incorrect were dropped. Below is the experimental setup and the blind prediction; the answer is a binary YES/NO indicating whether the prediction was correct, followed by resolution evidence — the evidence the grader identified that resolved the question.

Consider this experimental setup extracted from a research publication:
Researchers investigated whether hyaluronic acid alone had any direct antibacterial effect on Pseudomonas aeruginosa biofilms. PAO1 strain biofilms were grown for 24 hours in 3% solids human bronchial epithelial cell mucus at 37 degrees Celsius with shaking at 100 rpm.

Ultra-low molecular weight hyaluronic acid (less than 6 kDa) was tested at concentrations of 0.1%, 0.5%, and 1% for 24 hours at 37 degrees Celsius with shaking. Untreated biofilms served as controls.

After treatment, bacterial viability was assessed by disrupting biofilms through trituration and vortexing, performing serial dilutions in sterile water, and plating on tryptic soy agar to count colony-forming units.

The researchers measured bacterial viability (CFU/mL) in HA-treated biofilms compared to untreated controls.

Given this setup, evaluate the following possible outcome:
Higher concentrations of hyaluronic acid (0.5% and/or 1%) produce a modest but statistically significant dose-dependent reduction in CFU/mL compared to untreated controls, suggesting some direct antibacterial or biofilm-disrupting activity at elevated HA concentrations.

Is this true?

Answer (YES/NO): NO